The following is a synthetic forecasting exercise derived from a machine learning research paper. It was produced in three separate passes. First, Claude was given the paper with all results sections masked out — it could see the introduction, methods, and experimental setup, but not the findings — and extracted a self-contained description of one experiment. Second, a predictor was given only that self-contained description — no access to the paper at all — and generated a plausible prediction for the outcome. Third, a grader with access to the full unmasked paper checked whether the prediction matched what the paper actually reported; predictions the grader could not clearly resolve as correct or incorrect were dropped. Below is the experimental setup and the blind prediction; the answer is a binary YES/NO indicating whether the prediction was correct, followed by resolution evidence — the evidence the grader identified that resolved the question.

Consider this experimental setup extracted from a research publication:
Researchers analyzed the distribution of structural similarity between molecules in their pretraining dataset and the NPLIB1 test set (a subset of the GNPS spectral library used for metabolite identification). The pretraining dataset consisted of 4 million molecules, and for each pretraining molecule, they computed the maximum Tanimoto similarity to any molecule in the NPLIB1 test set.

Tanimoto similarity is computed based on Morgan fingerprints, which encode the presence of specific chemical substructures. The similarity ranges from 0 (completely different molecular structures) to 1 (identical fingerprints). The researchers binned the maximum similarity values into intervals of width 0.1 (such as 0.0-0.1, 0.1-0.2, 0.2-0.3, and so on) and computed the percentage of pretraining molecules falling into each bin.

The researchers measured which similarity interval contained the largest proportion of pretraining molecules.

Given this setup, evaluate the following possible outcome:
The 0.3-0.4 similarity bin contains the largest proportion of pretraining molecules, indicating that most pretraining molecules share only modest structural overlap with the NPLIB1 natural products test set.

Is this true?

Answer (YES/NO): NO